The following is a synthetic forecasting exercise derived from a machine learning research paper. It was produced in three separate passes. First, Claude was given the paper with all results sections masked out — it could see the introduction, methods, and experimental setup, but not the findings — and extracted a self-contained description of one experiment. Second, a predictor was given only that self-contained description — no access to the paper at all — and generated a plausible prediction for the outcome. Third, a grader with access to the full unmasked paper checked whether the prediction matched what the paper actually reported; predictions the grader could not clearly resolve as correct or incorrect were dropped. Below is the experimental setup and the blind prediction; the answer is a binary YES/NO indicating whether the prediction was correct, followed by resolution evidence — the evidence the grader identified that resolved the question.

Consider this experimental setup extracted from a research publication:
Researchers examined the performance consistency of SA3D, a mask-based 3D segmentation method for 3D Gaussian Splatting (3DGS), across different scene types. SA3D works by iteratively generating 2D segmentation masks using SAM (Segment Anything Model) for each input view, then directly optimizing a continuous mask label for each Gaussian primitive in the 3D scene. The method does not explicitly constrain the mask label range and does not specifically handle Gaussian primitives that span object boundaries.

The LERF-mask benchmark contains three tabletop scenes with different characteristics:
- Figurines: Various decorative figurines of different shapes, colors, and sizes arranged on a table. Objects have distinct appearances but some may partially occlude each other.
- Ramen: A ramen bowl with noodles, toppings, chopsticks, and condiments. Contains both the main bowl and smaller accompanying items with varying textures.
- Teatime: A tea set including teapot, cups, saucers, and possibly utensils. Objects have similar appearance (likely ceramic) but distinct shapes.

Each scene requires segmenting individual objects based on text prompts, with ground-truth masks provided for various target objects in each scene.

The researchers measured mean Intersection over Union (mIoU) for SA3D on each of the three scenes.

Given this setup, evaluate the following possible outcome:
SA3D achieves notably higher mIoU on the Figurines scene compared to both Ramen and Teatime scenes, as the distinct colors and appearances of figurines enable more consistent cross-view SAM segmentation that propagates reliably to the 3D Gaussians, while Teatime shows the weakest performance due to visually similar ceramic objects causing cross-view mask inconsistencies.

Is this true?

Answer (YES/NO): NO